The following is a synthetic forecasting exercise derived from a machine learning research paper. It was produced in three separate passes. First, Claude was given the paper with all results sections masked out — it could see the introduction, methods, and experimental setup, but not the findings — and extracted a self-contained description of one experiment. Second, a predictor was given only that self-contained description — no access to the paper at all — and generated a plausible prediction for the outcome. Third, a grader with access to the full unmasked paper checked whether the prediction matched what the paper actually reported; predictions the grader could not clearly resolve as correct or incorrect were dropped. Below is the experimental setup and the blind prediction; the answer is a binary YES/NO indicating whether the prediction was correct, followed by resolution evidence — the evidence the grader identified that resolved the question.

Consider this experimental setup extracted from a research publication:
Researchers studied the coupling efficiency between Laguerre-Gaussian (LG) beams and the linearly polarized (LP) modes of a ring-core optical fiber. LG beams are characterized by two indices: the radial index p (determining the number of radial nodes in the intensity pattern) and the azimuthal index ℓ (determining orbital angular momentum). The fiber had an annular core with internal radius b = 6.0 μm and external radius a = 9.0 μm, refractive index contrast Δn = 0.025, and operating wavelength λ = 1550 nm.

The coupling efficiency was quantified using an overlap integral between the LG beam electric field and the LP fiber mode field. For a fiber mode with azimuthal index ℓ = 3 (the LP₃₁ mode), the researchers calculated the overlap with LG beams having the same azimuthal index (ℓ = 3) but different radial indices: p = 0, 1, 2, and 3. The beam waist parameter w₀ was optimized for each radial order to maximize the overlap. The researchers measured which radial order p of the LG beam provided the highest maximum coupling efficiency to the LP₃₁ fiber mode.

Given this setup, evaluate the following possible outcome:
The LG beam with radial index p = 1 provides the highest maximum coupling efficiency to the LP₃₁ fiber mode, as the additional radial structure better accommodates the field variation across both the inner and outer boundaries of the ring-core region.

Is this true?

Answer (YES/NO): NO